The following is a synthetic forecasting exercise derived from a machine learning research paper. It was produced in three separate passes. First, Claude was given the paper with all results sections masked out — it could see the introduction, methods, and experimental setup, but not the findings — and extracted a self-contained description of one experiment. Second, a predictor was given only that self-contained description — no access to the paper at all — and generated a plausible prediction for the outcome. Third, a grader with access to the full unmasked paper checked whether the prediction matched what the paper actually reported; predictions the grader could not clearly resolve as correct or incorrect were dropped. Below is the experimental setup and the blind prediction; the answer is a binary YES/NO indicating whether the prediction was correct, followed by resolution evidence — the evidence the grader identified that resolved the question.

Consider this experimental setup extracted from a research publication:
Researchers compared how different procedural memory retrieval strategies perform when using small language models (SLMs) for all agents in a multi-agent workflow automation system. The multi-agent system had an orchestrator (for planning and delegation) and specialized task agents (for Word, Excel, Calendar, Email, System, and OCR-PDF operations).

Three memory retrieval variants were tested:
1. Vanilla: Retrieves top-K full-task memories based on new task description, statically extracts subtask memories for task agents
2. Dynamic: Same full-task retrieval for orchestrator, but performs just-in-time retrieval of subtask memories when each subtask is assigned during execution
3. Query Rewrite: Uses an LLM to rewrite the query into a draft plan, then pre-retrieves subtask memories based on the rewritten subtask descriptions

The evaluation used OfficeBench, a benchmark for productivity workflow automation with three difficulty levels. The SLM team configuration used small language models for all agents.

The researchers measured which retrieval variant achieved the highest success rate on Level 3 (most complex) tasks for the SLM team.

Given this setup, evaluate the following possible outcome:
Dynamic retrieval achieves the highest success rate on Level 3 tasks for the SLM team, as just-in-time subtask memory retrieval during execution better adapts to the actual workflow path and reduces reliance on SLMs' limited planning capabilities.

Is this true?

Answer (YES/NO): YES